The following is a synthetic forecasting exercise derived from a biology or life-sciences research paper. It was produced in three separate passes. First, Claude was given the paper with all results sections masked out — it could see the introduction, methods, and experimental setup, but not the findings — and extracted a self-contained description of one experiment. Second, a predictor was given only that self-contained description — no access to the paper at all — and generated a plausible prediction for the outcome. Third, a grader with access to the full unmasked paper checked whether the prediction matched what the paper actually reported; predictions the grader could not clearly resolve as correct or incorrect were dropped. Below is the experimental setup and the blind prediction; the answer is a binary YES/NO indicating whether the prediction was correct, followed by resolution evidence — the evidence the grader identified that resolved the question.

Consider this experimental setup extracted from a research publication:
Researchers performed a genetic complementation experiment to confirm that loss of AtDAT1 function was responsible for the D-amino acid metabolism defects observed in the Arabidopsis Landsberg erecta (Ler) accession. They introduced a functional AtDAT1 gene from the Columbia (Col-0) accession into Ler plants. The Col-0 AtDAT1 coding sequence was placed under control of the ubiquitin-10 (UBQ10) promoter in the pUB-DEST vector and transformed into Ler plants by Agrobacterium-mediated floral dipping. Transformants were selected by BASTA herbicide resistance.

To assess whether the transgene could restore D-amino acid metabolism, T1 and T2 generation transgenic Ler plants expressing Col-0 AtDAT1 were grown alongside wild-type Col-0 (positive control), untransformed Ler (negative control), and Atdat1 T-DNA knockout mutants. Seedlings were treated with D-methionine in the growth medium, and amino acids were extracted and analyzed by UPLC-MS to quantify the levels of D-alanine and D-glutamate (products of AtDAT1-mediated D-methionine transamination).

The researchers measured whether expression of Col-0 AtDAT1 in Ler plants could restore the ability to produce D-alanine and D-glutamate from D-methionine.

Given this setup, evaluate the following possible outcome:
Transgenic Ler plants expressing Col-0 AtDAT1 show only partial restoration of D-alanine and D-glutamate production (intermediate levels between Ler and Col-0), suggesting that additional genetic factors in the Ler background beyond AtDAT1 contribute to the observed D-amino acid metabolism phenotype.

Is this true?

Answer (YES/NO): NO